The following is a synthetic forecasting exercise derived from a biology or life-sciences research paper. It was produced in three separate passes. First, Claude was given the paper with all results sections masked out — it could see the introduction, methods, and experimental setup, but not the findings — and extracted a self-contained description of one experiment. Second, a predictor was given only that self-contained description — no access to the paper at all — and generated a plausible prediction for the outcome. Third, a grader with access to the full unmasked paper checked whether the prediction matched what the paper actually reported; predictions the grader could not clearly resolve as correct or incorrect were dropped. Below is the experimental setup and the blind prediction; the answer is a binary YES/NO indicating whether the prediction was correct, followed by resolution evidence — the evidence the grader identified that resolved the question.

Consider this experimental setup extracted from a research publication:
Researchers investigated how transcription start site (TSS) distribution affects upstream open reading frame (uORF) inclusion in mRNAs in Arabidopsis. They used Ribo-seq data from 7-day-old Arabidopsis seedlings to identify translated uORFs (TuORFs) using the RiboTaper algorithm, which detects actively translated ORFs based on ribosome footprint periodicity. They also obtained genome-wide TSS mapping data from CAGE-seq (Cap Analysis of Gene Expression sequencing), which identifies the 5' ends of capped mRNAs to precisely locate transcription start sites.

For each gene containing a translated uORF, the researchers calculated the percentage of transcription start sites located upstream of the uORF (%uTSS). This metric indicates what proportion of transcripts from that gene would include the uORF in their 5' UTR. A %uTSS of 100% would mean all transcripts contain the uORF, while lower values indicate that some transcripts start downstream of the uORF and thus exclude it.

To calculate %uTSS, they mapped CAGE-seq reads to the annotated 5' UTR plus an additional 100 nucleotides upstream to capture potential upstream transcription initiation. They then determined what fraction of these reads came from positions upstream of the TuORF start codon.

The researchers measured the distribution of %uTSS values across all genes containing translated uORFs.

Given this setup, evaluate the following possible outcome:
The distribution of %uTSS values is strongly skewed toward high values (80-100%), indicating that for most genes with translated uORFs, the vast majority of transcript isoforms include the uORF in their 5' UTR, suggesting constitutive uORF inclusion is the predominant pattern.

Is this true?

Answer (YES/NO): NO